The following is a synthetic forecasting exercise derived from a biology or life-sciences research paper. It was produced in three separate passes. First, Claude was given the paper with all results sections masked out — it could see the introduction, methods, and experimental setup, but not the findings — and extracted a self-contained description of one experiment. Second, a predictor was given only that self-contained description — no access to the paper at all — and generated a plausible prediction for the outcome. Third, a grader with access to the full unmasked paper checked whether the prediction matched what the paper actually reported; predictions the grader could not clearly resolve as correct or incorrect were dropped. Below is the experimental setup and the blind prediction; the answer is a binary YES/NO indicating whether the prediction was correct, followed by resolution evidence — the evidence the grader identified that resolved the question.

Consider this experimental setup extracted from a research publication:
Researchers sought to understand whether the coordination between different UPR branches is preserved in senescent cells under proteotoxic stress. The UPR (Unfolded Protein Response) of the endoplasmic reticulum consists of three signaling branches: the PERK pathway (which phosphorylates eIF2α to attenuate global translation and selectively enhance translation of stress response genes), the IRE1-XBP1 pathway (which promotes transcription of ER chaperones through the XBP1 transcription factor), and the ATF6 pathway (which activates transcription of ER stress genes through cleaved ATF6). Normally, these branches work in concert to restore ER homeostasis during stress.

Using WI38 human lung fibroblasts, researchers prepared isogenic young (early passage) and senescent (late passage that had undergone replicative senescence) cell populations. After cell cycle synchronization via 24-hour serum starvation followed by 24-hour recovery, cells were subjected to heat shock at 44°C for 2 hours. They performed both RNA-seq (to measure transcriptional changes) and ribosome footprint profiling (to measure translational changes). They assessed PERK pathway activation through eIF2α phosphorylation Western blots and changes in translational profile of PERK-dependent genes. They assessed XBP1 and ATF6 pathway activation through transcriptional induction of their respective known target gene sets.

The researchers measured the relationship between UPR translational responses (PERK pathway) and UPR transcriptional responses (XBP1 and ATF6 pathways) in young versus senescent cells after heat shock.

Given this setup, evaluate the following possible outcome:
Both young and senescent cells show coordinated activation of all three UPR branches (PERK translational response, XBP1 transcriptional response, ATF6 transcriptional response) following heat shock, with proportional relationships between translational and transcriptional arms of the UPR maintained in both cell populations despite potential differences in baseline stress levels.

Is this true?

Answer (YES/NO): NO